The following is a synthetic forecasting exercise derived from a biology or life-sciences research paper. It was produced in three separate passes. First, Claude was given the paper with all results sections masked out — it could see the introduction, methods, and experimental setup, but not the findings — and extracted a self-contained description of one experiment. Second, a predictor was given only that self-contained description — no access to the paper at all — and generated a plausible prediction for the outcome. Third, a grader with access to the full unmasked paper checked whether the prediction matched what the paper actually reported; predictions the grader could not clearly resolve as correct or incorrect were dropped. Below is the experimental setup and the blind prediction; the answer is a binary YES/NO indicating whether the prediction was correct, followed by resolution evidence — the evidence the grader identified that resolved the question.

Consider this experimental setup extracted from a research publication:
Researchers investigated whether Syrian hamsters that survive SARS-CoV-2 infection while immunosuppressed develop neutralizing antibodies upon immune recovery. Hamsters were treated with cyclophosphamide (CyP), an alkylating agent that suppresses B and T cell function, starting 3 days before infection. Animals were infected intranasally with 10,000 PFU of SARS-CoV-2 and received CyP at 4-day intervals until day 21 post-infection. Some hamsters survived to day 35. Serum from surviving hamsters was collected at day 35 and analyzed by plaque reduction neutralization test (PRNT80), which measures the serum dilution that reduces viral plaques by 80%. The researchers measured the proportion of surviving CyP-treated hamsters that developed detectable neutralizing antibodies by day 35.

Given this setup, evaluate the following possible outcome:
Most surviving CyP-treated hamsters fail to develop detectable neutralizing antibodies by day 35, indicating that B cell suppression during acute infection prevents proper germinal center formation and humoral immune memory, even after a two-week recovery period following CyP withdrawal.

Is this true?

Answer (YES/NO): YES